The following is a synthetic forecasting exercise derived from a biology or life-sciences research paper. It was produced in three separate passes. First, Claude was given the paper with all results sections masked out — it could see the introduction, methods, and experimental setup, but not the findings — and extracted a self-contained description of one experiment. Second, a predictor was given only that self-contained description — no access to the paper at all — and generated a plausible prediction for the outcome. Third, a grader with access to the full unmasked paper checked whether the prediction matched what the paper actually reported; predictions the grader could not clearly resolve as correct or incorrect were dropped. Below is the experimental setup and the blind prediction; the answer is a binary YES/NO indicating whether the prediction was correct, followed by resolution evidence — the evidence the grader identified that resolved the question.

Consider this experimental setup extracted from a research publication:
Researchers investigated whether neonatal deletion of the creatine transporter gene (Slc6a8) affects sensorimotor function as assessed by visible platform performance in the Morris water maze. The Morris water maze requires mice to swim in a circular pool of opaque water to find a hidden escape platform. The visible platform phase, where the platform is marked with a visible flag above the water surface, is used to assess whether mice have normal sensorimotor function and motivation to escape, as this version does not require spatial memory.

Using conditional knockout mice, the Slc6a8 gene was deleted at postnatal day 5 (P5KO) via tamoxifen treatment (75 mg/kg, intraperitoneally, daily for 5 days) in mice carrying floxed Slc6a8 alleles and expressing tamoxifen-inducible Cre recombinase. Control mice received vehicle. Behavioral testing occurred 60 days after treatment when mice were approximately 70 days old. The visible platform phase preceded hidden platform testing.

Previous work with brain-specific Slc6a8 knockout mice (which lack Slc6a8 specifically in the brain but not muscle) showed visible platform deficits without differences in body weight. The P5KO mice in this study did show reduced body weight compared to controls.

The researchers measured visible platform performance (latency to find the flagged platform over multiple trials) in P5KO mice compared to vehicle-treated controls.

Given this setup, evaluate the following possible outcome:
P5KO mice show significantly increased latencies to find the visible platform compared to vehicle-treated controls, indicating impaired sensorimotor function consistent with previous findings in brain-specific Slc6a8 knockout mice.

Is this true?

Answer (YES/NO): NO